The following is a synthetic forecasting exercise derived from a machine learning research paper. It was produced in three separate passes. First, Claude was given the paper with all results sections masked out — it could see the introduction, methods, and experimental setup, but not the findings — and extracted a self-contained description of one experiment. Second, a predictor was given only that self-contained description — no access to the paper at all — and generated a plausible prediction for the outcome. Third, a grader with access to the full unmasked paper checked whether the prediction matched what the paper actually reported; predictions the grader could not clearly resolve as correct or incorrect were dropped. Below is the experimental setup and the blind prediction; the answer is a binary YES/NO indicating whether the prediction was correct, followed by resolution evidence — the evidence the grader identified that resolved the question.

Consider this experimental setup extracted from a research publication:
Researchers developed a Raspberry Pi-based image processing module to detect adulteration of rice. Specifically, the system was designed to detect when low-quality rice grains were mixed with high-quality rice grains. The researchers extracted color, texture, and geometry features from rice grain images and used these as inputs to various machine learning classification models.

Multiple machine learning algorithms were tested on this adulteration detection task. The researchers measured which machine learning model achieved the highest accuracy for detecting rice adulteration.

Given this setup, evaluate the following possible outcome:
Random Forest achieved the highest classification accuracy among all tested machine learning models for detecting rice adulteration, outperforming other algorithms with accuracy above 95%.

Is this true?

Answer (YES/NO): NO